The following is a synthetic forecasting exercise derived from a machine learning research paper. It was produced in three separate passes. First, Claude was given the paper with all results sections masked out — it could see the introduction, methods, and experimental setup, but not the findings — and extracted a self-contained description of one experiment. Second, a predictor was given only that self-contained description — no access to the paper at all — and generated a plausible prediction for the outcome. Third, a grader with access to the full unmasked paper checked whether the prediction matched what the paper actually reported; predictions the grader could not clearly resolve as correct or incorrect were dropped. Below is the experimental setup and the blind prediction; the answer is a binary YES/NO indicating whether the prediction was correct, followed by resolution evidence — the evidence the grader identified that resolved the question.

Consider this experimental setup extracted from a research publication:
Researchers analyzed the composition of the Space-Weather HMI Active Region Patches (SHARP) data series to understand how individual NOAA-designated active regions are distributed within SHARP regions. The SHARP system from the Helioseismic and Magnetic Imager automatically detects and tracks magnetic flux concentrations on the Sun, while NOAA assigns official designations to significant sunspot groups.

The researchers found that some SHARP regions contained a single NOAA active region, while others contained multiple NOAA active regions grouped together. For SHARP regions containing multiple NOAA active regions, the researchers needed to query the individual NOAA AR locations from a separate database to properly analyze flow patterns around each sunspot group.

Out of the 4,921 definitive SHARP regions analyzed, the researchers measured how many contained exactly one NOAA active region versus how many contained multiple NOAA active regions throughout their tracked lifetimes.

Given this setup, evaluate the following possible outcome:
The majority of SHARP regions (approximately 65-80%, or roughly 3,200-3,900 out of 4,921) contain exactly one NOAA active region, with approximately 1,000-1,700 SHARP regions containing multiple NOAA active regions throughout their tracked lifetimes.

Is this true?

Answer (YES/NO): NO